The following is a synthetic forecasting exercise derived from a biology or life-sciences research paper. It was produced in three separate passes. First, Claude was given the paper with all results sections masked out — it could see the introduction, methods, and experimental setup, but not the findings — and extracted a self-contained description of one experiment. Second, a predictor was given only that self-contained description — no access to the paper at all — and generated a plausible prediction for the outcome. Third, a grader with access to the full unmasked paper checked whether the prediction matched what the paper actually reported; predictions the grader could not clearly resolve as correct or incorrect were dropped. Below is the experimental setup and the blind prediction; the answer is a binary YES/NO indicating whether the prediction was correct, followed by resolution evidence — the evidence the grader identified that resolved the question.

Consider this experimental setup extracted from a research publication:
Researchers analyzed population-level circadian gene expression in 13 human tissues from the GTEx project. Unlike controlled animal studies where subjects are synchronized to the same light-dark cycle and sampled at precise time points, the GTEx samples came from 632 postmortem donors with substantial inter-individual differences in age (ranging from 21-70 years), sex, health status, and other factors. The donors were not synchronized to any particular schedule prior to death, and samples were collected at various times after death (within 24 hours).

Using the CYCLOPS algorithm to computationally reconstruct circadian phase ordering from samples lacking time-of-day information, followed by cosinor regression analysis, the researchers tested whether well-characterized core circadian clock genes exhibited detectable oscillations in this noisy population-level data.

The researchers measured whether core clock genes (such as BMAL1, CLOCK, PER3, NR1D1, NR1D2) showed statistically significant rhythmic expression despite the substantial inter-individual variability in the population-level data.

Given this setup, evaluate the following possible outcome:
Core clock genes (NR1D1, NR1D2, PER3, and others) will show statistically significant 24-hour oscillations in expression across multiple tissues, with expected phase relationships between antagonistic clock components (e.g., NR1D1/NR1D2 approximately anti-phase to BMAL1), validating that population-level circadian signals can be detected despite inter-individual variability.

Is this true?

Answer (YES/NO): YES